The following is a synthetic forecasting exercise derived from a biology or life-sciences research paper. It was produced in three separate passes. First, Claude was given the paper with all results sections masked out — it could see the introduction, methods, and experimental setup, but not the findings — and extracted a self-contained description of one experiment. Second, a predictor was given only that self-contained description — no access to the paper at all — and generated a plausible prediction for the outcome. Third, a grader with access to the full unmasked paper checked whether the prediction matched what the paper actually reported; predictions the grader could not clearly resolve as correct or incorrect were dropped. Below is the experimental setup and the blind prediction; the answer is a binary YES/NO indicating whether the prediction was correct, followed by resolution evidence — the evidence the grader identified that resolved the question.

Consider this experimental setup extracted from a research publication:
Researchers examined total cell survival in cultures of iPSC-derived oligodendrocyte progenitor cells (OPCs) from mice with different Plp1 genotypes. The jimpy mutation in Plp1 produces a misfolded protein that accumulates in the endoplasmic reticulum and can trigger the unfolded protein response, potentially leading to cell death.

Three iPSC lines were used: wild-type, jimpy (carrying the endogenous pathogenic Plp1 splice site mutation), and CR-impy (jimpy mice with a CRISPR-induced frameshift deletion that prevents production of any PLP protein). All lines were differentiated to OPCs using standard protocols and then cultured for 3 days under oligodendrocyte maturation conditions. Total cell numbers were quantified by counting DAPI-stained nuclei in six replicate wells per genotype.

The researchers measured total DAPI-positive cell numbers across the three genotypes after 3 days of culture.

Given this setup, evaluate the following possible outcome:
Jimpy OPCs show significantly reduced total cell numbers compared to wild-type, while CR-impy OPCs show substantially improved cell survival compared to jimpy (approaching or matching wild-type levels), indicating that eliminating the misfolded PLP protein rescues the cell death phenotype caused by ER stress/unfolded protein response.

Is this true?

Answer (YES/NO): YES